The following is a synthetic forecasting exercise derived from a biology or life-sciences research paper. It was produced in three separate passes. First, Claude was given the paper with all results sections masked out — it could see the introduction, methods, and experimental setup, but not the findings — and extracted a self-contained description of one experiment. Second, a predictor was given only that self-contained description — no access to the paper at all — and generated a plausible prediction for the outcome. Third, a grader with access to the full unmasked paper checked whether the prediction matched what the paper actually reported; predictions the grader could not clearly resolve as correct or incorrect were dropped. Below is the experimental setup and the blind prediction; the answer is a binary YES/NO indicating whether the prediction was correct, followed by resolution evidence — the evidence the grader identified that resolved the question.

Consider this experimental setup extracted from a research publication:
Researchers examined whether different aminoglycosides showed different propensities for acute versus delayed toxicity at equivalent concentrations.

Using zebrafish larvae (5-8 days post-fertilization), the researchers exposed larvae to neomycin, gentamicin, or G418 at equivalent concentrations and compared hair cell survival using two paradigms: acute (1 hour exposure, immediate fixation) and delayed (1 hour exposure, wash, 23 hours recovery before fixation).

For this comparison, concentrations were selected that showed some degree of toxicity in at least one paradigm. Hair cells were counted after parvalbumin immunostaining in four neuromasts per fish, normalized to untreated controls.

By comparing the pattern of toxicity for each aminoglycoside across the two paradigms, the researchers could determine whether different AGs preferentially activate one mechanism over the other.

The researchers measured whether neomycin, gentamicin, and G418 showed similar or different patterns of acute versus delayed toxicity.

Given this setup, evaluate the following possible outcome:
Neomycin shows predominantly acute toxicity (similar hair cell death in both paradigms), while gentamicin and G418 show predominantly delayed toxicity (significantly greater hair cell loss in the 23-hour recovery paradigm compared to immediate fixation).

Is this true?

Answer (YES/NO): NO